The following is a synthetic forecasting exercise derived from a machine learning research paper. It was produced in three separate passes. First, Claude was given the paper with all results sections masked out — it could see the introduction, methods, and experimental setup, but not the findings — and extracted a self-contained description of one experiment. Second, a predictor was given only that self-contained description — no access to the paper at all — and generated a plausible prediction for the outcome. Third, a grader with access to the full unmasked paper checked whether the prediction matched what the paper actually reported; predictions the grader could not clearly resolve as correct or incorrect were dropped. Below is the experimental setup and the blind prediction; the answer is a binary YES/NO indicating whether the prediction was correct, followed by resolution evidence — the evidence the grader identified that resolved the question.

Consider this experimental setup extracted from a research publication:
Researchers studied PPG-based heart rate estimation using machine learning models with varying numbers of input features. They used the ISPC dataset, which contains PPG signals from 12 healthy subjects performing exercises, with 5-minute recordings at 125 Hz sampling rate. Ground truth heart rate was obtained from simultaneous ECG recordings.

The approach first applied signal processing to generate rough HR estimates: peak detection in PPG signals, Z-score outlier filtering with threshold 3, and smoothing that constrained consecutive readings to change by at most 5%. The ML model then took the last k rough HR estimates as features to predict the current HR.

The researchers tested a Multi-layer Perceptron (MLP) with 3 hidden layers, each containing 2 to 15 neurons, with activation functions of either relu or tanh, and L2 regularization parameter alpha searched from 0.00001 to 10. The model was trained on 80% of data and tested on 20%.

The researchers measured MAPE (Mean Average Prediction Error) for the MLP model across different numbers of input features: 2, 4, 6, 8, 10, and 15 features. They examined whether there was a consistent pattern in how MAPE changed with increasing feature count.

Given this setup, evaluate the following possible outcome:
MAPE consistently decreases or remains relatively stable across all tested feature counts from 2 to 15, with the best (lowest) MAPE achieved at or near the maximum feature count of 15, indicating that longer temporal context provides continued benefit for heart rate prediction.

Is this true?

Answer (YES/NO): NO